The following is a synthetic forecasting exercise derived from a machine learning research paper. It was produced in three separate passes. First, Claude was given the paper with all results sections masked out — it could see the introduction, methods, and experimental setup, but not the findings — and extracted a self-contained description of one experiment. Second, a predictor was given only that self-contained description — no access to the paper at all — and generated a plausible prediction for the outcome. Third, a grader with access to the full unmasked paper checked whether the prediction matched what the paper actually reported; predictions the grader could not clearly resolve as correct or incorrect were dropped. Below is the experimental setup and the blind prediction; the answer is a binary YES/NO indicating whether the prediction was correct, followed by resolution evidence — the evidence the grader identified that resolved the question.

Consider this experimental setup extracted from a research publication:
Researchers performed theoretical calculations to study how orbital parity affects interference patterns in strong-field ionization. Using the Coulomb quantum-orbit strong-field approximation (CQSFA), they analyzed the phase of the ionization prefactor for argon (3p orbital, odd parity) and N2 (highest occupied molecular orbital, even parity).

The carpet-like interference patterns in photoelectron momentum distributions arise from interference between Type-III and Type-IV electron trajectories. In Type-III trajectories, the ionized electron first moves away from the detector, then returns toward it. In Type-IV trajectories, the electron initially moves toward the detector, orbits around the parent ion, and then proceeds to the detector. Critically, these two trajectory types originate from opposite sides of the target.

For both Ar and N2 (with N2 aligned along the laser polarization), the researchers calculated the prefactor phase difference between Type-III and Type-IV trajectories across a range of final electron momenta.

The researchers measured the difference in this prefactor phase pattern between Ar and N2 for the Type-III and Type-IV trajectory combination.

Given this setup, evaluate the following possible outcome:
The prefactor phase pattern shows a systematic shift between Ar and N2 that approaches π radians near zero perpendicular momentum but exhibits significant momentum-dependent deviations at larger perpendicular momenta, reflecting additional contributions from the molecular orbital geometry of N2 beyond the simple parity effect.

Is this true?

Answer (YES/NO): NO